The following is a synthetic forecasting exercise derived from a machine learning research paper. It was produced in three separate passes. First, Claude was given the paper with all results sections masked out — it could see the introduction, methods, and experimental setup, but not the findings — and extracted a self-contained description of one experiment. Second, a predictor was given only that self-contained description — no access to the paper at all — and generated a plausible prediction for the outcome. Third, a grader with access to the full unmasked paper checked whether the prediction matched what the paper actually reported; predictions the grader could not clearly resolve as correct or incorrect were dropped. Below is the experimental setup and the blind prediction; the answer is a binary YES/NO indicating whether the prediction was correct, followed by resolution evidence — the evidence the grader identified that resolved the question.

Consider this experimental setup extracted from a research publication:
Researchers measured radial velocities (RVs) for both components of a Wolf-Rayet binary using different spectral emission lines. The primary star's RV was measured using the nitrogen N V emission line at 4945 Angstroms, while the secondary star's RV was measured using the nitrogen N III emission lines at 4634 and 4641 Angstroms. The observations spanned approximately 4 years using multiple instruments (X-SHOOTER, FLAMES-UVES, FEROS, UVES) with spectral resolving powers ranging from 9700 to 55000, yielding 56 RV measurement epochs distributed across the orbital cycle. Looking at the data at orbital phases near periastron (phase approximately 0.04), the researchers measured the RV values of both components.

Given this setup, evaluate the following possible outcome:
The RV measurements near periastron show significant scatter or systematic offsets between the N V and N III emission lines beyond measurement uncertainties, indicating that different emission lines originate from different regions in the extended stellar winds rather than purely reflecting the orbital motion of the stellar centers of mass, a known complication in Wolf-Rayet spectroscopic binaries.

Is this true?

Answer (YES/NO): NO